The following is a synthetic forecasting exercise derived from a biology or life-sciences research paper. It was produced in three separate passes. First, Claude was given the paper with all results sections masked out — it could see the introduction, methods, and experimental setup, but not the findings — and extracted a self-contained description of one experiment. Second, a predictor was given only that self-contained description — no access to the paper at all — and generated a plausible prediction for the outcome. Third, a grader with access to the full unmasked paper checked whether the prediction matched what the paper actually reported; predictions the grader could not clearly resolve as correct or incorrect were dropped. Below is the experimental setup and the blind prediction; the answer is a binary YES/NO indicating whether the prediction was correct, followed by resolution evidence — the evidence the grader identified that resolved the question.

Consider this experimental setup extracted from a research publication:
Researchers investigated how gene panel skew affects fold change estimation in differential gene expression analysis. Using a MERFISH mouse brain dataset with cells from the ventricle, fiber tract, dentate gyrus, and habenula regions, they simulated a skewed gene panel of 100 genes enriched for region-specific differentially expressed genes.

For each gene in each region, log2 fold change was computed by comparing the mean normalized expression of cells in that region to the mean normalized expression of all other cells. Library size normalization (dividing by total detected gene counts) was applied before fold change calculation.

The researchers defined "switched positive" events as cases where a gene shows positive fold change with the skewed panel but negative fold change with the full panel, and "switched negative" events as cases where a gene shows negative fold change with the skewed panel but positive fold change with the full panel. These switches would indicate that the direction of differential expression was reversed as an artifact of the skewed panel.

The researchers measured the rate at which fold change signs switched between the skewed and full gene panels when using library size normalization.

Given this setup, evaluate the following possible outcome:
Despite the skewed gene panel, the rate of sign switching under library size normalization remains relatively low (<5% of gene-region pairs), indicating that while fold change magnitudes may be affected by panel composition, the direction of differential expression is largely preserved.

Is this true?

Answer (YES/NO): NO